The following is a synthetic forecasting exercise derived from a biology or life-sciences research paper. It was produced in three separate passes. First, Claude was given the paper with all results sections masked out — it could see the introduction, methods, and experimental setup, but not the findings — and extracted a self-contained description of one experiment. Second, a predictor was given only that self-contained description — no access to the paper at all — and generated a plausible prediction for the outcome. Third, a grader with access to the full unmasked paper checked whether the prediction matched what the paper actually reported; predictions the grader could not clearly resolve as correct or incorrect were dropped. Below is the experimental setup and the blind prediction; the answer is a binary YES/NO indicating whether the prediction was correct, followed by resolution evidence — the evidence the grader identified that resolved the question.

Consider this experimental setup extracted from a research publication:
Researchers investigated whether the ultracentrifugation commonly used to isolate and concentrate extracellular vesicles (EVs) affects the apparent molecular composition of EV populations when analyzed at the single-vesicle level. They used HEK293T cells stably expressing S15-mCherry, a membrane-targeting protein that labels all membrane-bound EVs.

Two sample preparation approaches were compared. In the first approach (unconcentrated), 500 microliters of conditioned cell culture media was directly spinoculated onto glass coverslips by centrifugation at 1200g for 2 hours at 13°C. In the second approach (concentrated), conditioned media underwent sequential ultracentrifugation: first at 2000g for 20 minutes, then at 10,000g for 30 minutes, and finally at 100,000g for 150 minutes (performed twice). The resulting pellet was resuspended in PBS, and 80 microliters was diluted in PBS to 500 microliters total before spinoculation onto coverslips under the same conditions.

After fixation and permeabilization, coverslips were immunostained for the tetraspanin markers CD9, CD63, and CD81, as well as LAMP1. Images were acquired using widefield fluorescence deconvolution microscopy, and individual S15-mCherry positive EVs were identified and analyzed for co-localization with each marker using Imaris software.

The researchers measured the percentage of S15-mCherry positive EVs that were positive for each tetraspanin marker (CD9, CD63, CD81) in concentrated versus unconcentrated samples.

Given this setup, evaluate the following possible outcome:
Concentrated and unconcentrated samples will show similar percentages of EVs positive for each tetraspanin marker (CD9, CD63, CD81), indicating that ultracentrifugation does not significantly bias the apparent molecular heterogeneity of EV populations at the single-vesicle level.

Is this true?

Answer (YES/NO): YES